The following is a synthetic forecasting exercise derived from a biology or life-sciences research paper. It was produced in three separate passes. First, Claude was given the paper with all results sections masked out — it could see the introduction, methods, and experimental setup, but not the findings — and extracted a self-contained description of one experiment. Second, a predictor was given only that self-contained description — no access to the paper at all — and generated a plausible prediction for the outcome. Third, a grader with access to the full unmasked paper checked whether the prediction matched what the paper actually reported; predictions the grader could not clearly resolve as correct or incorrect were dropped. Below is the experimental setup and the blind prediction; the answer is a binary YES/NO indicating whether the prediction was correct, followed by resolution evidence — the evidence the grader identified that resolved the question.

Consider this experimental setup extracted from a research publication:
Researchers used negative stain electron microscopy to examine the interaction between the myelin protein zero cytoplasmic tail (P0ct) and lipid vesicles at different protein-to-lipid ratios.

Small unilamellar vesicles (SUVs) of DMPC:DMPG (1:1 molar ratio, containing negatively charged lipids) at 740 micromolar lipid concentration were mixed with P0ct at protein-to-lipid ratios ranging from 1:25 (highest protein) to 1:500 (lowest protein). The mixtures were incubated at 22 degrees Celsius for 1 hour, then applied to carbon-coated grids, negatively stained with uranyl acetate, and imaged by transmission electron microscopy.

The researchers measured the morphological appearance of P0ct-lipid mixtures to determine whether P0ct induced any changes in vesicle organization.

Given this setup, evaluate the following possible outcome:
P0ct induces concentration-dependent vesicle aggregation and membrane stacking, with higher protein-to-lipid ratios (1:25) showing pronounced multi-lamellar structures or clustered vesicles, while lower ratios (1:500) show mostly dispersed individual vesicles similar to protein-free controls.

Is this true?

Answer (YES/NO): NO